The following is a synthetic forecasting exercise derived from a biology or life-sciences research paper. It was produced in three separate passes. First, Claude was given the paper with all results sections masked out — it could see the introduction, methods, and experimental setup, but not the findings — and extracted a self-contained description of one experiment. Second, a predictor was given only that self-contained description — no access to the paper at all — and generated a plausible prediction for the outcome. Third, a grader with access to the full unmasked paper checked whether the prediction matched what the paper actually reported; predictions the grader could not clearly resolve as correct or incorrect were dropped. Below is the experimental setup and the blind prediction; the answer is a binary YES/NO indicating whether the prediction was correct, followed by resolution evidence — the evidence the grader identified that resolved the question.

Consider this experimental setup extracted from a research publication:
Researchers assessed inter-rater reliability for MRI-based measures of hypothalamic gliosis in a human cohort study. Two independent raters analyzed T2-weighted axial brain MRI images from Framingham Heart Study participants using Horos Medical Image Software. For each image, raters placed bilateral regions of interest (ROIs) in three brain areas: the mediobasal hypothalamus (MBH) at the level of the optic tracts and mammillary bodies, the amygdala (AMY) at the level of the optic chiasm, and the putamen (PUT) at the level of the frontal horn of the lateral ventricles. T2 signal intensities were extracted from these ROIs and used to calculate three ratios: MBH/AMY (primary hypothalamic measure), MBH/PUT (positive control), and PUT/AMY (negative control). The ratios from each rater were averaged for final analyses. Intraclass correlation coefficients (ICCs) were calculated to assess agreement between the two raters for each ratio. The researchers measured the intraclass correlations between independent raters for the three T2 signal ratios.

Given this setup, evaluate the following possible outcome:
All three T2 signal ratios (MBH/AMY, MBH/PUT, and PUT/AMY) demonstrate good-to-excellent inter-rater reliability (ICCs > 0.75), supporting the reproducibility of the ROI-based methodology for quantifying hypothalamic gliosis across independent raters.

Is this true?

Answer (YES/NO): NO